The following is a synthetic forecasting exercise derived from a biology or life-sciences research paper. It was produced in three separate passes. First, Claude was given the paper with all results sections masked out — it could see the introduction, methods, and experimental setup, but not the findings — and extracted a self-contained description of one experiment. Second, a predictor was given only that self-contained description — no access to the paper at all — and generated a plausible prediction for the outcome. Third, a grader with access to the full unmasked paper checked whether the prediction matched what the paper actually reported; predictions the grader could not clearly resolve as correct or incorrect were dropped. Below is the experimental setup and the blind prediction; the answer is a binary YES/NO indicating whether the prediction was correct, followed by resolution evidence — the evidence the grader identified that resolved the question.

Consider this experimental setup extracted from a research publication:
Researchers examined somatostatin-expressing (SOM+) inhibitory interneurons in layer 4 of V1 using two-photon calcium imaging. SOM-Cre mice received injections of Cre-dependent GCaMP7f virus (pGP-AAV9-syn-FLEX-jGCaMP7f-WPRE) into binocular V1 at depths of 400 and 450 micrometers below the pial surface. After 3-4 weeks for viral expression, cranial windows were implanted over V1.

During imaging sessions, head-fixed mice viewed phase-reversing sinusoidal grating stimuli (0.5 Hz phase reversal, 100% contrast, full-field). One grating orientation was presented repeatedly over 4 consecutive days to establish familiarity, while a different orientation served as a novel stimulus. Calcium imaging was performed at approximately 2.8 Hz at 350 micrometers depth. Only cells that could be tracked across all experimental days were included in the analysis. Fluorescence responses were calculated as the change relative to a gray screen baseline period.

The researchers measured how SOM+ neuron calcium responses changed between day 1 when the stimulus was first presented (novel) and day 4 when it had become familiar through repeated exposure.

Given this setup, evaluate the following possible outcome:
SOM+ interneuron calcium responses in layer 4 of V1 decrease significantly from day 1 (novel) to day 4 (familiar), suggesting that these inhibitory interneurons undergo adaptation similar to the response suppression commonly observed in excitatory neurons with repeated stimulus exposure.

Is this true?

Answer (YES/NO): NO